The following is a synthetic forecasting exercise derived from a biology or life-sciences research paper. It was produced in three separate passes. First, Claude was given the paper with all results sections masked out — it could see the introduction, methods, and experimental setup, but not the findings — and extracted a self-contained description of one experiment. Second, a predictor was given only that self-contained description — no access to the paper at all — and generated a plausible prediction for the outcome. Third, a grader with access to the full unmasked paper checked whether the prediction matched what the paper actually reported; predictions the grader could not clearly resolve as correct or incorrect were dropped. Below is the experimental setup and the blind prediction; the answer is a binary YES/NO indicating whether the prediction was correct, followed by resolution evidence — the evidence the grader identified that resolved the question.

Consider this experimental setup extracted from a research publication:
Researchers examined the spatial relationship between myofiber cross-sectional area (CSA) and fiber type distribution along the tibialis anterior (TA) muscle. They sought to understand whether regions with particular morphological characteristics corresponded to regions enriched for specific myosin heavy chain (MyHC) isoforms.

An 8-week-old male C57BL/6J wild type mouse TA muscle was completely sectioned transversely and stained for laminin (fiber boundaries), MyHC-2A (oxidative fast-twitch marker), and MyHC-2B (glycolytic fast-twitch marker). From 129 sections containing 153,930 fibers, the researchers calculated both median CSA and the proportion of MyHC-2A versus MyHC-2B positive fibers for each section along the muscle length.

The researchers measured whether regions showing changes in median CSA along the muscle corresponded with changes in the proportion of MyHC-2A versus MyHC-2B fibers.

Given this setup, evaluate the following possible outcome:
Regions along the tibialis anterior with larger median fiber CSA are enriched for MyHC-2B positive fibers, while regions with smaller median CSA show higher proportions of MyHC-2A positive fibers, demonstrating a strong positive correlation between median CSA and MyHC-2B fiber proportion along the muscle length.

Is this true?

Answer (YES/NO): YES